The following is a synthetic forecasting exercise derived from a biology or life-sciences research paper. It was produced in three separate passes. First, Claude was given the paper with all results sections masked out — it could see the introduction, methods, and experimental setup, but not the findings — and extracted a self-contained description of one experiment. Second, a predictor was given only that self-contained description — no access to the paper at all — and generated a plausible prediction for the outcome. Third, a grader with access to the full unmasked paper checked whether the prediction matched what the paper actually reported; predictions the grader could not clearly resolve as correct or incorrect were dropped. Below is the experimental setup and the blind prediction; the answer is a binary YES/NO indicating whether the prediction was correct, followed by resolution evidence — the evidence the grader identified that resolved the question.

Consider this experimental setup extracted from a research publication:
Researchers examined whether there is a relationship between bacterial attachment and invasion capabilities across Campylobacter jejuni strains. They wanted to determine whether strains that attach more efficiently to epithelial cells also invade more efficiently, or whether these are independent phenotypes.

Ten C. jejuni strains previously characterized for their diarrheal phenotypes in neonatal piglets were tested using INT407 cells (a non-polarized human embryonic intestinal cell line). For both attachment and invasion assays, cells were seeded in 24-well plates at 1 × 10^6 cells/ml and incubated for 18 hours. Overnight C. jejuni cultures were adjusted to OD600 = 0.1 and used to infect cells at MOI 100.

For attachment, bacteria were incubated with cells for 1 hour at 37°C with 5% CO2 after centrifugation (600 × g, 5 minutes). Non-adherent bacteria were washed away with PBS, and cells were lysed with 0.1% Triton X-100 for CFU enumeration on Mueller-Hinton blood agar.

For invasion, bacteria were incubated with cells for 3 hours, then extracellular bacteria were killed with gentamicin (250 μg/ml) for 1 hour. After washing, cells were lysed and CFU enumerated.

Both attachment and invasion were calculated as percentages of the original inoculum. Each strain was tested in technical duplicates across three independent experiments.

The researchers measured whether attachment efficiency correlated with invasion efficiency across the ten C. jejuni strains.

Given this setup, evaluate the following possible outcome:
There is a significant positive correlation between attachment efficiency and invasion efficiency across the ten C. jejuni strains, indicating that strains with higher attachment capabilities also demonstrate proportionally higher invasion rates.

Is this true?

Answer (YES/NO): NO